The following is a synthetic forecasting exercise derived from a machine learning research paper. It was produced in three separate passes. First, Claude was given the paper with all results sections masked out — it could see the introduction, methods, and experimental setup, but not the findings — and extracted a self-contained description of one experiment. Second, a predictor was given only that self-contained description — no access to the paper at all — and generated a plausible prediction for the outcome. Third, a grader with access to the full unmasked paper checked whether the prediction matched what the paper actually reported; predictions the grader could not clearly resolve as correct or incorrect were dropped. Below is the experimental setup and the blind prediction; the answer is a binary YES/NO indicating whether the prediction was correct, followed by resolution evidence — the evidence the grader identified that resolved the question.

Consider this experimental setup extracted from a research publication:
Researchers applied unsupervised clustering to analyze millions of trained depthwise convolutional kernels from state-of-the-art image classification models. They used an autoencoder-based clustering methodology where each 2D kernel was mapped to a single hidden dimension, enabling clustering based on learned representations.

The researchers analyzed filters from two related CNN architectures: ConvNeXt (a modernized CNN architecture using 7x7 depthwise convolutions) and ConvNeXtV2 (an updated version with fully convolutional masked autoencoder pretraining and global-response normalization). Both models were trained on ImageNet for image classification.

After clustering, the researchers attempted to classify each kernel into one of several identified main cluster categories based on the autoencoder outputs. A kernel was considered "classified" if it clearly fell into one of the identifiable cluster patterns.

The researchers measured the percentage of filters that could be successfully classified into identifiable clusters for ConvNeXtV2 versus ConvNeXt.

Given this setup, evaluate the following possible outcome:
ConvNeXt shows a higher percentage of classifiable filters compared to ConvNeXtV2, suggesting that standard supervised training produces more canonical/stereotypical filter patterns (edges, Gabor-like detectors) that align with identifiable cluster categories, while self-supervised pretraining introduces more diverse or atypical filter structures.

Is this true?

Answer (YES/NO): NO